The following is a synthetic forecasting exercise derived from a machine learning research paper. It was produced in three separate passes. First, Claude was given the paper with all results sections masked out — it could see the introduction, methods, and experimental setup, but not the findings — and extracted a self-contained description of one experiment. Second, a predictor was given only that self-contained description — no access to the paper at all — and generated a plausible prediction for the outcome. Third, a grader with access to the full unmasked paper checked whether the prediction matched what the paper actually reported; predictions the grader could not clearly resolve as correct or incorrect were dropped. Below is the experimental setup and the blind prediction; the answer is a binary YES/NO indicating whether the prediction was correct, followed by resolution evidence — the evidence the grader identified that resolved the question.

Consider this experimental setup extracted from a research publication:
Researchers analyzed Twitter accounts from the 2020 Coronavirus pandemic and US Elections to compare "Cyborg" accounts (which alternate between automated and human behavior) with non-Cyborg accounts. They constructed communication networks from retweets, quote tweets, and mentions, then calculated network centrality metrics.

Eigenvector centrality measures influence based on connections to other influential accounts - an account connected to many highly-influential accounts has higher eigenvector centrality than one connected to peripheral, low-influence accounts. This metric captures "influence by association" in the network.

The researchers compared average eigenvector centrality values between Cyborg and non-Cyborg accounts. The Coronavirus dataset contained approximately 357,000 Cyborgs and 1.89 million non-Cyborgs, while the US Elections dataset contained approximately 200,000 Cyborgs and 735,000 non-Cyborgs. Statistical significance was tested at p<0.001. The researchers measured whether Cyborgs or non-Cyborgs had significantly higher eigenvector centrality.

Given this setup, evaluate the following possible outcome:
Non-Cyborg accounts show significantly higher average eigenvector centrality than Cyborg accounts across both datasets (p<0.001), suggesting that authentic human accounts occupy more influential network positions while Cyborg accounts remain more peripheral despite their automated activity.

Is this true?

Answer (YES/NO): YES